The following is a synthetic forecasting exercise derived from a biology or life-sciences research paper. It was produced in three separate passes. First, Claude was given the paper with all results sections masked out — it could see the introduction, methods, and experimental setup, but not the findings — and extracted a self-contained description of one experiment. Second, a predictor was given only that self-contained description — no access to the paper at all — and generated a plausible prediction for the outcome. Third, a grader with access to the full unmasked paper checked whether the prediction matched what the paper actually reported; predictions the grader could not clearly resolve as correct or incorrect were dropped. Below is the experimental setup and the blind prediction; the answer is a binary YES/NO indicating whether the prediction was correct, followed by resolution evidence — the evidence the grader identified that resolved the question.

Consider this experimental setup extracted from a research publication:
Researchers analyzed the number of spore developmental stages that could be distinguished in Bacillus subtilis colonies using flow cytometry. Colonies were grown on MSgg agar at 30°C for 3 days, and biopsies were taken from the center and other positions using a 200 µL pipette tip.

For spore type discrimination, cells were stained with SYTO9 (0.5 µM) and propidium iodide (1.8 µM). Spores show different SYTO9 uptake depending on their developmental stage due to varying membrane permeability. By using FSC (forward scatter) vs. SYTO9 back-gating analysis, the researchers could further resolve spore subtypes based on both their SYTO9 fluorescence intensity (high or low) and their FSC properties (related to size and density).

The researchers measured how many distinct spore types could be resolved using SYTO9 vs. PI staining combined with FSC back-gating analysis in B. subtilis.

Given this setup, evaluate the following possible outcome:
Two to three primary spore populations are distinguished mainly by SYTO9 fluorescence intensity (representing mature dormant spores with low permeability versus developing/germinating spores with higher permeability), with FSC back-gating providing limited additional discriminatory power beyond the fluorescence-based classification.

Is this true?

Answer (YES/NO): NO